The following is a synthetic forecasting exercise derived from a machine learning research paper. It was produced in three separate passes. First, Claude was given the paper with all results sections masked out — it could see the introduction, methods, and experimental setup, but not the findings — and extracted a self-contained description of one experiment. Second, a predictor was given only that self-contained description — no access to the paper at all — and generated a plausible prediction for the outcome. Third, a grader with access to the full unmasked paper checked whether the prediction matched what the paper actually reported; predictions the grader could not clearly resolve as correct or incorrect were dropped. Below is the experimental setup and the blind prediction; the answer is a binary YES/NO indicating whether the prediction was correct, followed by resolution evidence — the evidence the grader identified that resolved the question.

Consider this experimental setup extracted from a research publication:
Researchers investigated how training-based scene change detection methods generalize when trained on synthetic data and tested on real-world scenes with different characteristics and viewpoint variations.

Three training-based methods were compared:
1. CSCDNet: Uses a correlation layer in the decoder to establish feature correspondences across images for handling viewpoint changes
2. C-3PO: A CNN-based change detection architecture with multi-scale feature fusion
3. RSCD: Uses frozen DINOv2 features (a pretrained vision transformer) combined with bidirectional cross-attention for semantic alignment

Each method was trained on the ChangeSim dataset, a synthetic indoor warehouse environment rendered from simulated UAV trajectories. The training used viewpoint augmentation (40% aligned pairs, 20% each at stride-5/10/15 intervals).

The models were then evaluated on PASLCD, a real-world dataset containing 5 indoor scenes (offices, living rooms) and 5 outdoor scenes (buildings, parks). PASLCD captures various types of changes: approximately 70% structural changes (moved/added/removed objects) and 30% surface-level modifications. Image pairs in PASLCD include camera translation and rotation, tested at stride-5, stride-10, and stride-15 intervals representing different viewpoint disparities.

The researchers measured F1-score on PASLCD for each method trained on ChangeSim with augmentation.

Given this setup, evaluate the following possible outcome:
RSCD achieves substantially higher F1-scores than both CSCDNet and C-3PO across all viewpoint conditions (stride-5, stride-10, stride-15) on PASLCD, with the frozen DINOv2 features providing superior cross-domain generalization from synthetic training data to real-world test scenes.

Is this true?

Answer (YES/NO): NO